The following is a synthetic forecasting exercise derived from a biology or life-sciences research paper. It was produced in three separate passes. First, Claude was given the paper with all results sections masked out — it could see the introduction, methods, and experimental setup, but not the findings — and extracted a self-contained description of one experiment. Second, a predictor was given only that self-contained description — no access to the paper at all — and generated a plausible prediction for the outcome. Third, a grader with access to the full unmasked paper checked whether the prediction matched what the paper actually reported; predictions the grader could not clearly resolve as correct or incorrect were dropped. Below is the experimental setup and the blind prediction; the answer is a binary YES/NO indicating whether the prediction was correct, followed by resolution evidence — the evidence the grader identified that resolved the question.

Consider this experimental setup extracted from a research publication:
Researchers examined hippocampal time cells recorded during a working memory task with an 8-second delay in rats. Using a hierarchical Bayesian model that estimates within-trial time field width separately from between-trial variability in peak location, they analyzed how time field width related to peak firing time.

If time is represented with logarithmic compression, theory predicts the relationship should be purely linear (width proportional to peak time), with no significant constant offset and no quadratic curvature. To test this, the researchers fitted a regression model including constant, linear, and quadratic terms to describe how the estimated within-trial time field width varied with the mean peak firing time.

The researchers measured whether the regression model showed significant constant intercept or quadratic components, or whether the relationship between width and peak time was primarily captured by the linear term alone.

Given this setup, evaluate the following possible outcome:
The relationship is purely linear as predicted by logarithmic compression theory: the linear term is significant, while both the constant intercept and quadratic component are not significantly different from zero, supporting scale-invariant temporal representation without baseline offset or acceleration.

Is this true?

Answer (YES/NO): YES